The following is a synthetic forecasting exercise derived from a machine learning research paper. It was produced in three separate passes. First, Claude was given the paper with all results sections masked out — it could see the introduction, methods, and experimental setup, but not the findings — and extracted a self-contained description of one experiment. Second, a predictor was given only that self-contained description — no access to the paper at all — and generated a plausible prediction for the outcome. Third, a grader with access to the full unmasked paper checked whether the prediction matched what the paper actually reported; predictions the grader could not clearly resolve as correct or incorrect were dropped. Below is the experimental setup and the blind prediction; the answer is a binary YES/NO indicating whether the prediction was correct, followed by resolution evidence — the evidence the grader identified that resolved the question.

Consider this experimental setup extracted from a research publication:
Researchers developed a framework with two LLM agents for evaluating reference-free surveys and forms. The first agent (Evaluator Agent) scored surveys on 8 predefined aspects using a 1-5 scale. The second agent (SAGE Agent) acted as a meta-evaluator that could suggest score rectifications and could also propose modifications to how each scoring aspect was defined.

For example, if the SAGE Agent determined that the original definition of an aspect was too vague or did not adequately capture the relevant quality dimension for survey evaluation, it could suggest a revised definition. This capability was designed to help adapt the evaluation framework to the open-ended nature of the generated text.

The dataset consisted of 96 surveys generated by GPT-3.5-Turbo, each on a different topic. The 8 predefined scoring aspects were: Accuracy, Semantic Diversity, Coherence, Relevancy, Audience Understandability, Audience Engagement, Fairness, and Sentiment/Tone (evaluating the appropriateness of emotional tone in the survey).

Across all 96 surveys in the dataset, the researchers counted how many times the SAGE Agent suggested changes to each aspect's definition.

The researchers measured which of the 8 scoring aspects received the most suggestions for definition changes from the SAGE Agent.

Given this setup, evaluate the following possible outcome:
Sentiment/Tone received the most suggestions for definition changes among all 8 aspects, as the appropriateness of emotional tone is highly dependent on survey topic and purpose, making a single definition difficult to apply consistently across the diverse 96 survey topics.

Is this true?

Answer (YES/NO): YES